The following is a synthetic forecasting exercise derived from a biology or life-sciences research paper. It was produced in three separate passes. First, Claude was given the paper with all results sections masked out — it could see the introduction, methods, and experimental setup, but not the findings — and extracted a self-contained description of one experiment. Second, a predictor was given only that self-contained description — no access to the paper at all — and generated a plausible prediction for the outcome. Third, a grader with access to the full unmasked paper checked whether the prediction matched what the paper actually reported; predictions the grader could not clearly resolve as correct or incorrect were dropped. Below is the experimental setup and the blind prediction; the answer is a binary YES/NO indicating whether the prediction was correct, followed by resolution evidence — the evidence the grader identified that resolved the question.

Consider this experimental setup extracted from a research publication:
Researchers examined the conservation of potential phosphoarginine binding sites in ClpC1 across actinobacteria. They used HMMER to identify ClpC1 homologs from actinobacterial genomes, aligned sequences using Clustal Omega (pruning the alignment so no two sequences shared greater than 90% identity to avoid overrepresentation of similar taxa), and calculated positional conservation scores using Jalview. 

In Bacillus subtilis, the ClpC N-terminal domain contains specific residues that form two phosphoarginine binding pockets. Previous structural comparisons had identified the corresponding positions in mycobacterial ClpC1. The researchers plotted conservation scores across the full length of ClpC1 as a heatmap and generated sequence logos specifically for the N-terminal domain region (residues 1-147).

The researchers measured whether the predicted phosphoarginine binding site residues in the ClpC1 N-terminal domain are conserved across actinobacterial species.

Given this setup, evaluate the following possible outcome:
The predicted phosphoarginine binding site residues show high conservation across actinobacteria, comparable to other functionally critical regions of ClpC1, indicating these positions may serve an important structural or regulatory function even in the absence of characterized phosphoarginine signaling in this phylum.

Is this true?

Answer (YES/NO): YES